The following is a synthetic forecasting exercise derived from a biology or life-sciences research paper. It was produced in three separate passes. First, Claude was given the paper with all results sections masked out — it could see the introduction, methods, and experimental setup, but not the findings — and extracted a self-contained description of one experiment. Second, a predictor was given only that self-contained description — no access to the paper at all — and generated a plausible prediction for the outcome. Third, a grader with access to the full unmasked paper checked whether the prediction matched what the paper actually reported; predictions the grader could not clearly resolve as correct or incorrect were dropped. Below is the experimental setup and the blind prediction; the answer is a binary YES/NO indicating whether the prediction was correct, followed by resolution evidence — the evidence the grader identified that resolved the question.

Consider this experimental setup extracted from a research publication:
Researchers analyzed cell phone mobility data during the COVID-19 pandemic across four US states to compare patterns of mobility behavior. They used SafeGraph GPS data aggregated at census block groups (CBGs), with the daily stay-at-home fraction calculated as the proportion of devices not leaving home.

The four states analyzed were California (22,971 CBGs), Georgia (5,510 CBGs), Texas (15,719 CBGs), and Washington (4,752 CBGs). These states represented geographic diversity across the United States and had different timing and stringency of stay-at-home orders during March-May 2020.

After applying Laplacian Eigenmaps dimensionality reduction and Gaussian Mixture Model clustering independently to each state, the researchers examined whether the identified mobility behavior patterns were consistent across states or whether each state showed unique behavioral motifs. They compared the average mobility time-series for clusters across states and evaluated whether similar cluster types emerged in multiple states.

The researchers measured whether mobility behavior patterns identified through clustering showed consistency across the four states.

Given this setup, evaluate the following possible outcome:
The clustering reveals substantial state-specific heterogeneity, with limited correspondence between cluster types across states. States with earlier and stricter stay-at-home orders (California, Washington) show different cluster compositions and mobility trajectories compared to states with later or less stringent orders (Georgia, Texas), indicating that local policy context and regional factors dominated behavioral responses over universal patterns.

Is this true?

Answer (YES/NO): NO